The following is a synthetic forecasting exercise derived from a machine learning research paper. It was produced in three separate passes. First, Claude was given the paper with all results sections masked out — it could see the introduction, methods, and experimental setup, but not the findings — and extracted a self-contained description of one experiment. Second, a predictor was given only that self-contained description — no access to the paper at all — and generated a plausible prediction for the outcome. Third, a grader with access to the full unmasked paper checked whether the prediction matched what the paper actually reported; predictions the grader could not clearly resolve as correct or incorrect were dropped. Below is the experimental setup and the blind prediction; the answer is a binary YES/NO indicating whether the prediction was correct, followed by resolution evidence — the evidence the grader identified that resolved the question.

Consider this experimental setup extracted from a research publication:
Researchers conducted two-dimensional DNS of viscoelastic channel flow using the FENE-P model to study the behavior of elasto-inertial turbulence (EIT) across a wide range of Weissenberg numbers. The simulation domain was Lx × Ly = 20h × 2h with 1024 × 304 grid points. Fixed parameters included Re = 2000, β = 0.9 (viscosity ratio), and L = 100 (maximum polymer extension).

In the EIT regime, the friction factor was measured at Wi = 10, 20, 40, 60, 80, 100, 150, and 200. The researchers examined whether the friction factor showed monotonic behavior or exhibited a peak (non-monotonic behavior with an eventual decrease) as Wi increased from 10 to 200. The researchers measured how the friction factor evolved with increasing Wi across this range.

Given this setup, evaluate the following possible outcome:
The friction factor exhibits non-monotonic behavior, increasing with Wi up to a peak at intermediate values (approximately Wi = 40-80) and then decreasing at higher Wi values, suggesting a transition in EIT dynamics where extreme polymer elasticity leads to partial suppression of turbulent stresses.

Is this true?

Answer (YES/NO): NO